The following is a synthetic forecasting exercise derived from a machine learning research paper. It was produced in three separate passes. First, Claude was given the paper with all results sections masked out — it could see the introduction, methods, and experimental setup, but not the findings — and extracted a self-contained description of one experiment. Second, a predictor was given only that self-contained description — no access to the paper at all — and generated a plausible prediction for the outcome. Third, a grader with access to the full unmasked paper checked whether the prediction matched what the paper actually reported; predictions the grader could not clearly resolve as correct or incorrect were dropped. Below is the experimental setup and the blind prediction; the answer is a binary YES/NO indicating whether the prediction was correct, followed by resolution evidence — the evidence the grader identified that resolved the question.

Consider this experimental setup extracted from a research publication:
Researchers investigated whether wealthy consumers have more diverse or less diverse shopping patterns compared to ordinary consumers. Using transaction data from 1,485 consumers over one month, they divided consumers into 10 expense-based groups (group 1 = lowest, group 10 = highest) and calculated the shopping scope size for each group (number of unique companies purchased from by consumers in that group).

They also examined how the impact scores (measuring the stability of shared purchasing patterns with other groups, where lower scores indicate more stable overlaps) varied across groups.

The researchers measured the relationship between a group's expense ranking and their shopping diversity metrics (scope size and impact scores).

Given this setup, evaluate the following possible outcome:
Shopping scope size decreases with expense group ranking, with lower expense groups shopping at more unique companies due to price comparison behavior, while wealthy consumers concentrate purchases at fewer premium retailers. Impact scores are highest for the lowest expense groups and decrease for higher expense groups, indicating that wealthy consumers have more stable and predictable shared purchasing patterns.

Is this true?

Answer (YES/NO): NO